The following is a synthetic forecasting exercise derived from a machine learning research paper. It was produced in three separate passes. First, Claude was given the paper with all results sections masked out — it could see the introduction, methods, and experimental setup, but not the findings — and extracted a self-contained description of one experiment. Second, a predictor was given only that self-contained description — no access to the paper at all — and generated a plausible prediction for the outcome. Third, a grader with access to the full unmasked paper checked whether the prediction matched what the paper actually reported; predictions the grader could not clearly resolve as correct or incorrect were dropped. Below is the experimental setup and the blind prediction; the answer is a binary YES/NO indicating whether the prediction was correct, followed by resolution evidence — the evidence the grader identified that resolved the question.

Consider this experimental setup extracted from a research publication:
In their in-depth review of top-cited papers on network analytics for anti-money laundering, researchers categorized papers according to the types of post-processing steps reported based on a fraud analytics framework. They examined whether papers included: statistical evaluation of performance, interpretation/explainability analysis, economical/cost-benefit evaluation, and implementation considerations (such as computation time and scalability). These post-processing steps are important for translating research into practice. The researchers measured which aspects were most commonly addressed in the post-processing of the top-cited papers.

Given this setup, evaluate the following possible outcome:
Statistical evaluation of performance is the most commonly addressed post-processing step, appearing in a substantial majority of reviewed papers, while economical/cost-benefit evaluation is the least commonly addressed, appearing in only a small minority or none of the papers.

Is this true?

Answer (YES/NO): NO